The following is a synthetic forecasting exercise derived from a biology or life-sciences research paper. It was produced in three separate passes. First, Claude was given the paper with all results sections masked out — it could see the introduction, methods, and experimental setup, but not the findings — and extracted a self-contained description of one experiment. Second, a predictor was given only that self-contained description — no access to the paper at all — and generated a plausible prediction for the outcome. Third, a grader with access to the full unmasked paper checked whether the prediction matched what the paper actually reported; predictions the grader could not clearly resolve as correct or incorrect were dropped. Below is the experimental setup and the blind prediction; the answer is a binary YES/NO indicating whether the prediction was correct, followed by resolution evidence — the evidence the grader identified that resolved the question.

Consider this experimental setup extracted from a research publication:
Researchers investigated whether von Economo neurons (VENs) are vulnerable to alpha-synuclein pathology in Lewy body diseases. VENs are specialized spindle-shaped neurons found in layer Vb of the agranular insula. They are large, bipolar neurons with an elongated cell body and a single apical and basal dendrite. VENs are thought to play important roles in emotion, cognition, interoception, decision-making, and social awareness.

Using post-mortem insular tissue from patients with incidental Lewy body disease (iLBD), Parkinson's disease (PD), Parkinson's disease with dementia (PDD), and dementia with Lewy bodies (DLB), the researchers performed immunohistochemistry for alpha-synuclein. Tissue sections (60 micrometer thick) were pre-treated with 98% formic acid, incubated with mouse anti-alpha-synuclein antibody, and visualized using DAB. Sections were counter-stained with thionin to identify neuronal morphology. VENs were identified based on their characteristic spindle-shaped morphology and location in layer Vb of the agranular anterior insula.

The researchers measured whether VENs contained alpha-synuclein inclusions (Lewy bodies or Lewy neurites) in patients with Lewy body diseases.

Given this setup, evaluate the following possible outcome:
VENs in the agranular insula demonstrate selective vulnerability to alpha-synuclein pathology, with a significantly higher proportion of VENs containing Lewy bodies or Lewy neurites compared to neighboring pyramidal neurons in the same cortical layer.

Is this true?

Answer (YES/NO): NO